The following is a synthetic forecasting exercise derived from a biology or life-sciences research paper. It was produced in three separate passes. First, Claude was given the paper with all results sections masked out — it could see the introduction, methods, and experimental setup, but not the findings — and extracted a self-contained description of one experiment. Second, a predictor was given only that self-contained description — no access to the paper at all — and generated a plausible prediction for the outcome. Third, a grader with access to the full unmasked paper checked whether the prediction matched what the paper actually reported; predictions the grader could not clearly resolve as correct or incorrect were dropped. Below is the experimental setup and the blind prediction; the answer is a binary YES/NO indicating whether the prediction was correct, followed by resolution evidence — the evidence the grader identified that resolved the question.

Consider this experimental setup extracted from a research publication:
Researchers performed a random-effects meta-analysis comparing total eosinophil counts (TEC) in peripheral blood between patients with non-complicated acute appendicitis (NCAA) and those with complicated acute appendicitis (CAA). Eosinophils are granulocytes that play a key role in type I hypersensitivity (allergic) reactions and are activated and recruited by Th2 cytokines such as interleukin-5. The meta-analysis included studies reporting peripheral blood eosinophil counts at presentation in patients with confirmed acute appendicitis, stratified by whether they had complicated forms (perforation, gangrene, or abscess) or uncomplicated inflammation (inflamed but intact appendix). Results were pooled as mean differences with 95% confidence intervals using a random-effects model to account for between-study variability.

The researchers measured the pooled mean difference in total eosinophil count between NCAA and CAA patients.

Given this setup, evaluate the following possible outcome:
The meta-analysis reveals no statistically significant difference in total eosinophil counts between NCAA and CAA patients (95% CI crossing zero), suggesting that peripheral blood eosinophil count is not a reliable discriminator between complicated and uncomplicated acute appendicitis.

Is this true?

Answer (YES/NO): NO